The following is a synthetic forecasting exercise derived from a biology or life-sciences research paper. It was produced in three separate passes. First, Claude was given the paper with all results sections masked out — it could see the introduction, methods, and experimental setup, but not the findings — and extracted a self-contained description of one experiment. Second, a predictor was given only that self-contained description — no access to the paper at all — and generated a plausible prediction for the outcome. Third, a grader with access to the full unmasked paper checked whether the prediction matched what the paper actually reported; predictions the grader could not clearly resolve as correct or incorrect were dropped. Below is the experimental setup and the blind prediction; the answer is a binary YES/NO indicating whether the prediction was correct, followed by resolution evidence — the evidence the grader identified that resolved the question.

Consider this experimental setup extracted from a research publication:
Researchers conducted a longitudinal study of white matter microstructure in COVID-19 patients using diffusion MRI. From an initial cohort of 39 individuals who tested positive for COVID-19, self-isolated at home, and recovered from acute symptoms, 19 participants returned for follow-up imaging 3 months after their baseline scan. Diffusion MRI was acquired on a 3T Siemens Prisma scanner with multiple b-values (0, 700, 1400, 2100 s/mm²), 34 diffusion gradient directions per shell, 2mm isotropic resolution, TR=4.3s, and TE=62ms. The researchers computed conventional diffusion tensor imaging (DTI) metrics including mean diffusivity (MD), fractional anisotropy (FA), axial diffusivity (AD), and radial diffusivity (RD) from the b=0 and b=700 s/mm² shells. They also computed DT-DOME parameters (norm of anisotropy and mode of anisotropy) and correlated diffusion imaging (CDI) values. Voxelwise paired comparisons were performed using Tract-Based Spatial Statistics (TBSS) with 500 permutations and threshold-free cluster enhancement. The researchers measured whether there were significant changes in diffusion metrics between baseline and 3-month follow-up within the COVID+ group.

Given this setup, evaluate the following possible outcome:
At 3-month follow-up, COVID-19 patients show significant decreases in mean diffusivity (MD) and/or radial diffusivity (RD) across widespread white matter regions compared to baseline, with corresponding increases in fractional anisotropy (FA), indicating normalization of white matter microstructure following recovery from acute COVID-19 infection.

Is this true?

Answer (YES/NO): NO